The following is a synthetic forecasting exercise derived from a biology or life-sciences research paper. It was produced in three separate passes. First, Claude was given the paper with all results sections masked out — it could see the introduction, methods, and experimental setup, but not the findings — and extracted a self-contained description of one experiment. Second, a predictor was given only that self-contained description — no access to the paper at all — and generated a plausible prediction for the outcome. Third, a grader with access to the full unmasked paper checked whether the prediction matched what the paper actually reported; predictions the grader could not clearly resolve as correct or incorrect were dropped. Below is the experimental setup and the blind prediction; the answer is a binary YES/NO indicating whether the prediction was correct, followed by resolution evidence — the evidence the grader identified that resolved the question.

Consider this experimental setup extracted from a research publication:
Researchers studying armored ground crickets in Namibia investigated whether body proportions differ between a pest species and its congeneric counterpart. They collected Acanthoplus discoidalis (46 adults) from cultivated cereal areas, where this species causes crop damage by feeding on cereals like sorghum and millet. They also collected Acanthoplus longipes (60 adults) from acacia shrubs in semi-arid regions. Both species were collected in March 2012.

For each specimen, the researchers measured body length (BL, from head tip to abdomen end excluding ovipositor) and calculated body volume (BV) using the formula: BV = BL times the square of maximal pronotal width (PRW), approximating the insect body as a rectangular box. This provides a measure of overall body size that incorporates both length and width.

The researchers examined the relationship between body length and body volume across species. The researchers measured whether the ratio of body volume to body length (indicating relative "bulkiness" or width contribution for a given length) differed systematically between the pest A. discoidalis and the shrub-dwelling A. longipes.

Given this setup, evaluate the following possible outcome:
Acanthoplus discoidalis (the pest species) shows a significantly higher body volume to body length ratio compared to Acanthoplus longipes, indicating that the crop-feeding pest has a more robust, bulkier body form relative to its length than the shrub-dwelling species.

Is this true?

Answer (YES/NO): NO